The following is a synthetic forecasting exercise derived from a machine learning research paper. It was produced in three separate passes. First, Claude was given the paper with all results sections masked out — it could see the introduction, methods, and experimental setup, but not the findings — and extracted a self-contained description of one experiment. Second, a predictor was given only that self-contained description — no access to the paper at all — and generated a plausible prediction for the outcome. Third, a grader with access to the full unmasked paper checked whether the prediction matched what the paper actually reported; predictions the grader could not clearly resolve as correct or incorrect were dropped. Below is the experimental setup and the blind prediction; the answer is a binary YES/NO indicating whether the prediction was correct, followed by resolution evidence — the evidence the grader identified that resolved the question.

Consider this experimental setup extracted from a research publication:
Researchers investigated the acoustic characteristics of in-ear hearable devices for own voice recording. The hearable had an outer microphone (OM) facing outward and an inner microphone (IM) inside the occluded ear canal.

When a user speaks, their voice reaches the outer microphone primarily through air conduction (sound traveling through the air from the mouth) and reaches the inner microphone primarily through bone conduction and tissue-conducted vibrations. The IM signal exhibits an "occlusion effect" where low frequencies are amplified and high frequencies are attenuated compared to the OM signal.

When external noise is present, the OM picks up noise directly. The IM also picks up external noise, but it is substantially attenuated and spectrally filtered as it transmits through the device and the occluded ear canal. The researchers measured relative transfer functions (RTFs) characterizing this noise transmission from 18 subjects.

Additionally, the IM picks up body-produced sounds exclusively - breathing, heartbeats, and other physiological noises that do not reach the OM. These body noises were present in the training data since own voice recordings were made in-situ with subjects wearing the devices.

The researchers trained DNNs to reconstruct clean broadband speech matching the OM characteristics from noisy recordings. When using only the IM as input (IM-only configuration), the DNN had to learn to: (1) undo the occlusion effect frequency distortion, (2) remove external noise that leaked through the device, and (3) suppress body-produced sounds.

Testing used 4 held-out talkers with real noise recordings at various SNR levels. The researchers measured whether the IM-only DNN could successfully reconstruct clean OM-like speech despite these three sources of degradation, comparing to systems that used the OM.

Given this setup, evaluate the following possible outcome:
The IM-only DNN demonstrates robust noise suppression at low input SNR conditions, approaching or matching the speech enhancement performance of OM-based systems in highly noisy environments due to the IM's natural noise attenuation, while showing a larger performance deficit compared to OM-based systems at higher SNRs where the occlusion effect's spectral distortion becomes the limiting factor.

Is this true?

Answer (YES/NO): NO